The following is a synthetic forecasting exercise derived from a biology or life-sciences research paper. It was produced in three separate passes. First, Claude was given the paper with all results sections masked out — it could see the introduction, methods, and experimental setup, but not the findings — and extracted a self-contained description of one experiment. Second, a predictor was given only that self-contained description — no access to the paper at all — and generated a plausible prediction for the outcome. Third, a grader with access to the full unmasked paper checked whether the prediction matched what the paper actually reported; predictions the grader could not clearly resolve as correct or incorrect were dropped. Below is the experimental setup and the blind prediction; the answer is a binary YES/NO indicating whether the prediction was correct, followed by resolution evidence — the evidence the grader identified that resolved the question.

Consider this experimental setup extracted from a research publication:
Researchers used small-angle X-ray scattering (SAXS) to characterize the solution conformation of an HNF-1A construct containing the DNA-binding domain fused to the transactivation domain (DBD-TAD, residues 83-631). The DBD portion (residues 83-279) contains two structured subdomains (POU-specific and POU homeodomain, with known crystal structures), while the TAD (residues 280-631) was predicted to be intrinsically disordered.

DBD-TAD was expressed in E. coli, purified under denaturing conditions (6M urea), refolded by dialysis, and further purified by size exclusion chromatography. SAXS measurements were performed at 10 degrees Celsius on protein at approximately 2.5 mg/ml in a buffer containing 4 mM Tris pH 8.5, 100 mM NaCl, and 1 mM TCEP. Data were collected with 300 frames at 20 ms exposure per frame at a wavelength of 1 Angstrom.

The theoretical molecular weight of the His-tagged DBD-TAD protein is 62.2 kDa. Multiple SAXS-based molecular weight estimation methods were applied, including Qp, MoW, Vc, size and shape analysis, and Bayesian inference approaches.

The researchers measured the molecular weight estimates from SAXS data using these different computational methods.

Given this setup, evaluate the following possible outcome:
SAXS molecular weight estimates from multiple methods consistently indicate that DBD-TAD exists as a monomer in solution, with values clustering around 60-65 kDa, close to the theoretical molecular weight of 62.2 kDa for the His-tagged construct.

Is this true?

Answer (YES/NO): NO